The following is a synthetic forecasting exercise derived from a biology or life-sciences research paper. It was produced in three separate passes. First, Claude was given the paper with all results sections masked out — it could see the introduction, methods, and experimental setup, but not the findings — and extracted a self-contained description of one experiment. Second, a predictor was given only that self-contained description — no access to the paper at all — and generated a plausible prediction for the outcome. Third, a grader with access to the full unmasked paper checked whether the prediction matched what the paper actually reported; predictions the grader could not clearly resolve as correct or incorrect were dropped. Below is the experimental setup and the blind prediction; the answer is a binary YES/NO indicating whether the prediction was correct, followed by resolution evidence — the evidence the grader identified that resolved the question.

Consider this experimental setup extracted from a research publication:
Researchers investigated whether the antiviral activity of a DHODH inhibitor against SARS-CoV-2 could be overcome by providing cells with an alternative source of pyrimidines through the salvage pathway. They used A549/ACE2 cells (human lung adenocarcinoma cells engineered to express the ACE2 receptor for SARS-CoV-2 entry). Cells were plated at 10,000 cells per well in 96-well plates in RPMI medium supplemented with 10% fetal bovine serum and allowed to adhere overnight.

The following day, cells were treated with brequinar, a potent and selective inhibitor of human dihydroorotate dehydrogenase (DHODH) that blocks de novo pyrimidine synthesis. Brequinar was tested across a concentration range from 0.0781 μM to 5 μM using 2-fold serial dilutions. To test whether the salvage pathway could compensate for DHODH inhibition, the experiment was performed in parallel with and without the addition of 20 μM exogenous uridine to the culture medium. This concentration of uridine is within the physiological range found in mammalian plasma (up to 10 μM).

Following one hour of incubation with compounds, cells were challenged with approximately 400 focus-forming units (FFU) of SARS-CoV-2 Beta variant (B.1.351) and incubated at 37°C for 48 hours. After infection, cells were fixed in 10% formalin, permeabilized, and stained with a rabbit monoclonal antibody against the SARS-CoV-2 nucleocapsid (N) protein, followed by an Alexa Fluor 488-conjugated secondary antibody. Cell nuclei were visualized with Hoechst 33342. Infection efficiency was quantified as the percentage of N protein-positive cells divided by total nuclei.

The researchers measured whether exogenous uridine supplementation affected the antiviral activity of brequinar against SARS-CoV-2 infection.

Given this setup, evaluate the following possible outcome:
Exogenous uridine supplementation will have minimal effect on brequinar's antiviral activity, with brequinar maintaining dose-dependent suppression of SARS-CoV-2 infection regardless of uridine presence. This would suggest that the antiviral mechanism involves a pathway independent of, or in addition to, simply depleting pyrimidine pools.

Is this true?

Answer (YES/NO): NO